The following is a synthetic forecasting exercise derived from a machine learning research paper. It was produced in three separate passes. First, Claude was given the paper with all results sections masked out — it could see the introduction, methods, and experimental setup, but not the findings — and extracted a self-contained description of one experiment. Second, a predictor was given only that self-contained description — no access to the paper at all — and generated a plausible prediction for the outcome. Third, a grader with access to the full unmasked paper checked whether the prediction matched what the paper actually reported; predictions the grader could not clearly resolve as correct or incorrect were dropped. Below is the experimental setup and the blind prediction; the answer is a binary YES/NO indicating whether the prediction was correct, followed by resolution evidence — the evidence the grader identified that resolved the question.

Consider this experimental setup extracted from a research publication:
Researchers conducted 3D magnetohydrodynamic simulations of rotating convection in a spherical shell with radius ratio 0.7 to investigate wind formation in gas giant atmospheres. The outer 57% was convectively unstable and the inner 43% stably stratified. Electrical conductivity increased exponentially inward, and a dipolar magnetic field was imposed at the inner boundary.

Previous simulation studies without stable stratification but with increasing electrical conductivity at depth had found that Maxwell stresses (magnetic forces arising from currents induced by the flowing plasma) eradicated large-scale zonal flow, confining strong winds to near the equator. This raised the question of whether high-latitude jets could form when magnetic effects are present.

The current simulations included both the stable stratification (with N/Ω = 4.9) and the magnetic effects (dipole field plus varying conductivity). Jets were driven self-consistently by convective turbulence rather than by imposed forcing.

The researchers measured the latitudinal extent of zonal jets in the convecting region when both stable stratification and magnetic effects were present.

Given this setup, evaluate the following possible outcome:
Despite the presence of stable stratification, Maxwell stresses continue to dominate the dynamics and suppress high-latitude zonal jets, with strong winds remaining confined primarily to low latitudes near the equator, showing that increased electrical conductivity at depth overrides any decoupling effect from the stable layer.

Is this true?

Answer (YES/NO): NO